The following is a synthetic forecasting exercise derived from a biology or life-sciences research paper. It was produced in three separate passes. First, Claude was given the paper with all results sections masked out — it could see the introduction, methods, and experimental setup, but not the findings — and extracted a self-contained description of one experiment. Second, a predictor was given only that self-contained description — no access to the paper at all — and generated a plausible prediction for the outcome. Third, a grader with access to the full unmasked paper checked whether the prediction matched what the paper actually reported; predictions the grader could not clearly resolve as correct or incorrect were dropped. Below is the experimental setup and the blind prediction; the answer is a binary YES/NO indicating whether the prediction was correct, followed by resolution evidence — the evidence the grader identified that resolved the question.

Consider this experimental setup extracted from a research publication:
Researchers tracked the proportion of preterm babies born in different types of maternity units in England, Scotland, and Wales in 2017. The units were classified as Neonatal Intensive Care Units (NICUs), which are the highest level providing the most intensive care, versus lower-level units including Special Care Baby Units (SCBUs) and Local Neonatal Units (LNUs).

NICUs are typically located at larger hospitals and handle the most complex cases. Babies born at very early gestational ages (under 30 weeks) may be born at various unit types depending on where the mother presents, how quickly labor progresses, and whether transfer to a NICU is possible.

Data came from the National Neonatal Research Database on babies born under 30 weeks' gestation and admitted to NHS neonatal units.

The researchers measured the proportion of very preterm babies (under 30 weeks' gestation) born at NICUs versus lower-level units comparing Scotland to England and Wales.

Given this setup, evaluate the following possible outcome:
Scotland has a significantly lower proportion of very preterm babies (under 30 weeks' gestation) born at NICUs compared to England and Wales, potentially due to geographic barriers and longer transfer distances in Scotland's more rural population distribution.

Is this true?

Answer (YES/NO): NO